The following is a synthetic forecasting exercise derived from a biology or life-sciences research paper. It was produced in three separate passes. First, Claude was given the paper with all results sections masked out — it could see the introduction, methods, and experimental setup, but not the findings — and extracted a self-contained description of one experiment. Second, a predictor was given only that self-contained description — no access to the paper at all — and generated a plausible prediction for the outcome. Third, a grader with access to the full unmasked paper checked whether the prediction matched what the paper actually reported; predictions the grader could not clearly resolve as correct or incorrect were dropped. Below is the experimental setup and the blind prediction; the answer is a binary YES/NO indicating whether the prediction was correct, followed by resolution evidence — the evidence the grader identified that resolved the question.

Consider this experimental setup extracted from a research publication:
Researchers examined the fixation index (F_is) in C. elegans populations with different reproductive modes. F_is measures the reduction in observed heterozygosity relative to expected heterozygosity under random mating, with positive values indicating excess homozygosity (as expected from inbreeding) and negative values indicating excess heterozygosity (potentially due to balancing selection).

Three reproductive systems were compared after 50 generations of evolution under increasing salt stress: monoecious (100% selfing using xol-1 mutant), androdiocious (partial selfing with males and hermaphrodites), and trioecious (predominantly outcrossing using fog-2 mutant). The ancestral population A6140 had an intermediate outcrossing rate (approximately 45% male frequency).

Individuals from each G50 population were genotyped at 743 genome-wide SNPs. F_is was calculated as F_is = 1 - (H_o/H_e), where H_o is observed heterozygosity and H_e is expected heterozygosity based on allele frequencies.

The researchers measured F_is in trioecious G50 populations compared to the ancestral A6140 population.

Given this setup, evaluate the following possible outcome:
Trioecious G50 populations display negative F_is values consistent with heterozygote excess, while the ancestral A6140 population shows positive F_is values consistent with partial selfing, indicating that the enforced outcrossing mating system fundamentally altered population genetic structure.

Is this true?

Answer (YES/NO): NO